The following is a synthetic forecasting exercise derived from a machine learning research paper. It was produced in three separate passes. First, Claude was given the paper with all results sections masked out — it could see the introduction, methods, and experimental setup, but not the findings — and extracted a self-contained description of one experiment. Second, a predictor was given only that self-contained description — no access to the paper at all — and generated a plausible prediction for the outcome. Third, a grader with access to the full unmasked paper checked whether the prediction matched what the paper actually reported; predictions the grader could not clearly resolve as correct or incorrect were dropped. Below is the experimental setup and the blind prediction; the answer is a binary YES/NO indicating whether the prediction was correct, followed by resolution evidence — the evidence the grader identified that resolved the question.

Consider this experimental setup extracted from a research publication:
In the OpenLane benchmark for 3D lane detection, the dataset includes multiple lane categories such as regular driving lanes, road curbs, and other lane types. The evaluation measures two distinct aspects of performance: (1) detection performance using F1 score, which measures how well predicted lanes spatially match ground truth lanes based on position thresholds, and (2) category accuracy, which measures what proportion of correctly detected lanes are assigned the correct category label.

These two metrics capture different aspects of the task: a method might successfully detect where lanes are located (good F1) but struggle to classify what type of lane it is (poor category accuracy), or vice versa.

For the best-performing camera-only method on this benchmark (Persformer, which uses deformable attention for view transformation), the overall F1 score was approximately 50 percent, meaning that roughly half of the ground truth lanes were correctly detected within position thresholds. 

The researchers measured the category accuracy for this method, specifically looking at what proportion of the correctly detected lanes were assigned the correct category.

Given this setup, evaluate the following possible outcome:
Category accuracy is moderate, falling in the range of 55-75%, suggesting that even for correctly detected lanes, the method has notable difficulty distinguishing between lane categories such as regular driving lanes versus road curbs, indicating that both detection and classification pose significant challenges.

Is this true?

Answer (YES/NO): NO